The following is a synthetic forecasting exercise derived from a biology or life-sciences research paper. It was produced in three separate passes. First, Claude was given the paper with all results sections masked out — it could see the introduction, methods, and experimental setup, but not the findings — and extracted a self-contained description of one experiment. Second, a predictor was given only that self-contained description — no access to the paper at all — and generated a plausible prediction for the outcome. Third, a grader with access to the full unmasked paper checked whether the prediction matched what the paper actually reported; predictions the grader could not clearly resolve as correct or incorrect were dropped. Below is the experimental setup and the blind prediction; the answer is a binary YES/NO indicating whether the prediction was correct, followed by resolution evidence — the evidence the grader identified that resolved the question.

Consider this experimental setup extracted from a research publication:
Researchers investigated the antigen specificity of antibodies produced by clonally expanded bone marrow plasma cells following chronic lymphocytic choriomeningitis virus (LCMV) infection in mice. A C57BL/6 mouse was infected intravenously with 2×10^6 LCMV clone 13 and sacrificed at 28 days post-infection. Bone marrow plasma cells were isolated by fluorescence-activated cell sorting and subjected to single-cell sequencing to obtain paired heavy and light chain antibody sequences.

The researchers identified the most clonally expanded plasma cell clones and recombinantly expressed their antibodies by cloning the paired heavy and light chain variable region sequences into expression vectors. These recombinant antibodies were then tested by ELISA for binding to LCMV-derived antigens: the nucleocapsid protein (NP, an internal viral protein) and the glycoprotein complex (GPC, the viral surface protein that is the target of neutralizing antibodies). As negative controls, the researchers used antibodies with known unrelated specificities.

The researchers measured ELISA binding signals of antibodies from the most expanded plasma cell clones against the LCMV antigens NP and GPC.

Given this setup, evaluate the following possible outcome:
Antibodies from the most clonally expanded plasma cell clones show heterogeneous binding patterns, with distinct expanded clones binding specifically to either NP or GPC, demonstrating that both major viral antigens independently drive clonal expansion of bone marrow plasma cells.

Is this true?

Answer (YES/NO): YES